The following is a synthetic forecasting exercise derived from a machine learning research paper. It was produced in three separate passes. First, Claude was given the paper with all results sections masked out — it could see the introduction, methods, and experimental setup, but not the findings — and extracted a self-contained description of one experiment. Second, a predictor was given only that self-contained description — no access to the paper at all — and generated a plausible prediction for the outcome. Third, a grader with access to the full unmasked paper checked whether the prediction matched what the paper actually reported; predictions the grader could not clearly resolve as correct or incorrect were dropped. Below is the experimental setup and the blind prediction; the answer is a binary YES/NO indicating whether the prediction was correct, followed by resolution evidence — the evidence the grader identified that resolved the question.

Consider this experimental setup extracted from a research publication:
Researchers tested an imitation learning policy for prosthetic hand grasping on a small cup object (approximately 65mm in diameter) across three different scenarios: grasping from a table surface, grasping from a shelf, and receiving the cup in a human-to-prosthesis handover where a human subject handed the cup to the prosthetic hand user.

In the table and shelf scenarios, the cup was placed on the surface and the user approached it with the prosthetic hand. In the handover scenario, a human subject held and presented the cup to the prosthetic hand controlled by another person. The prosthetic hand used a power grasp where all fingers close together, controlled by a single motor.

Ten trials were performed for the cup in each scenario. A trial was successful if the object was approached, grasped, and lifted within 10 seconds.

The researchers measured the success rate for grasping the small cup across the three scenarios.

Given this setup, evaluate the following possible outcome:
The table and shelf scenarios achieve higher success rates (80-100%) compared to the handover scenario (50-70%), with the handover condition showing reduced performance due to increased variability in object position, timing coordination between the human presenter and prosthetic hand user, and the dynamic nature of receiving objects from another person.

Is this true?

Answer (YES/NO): NO